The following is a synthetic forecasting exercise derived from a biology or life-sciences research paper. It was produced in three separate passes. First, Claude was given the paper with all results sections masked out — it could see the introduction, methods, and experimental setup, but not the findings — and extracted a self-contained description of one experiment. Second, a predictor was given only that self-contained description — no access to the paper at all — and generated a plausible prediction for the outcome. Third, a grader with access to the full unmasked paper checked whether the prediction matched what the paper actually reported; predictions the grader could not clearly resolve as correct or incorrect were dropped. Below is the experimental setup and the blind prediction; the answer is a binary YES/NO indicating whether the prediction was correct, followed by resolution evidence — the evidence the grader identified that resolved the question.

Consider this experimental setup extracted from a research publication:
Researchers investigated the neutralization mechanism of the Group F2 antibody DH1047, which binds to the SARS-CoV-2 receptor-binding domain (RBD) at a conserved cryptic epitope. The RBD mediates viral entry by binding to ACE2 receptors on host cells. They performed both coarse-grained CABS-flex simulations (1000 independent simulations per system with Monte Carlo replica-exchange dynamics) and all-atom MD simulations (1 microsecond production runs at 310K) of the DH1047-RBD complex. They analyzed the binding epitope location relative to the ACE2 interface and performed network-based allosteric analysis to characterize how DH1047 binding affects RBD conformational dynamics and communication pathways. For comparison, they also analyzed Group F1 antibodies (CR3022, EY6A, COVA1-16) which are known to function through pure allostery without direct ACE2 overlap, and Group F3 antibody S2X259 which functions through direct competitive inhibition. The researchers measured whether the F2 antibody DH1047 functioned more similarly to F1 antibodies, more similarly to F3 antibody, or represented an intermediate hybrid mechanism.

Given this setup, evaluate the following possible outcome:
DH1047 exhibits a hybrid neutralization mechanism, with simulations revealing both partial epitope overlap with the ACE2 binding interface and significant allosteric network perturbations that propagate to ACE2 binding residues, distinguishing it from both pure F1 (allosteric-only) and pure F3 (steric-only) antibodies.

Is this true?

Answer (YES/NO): YES